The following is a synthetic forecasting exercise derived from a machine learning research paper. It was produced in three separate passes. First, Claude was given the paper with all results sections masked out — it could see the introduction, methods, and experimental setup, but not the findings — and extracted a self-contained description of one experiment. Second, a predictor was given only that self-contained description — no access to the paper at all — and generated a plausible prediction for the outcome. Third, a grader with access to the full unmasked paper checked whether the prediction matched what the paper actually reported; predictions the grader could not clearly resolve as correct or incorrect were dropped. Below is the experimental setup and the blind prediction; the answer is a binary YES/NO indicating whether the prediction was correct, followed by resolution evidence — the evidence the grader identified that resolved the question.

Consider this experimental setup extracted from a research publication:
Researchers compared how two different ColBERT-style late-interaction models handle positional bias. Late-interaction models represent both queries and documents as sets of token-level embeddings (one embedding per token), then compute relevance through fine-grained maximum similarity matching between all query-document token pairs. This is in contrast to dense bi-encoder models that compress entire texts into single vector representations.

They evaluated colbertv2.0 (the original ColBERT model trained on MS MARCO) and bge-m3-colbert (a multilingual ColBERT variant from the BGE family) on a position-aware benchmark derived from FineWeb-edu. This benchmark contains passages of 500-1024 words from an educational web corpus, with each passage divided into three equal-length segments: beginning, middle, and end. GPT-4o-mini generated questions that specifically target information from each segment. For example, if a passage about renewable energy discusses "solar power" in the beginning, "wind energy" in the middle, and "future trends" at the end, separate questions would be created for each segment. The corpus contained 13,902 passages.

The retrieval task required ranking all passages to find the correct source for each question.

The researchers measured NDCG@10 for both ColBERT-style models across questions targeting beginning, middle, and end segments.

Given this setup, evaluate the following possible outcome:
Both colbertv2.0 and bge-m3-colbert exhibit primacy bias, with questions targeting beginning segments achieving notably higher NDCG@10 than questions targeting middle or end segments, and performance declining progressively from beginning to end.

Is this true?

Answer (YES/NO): YES